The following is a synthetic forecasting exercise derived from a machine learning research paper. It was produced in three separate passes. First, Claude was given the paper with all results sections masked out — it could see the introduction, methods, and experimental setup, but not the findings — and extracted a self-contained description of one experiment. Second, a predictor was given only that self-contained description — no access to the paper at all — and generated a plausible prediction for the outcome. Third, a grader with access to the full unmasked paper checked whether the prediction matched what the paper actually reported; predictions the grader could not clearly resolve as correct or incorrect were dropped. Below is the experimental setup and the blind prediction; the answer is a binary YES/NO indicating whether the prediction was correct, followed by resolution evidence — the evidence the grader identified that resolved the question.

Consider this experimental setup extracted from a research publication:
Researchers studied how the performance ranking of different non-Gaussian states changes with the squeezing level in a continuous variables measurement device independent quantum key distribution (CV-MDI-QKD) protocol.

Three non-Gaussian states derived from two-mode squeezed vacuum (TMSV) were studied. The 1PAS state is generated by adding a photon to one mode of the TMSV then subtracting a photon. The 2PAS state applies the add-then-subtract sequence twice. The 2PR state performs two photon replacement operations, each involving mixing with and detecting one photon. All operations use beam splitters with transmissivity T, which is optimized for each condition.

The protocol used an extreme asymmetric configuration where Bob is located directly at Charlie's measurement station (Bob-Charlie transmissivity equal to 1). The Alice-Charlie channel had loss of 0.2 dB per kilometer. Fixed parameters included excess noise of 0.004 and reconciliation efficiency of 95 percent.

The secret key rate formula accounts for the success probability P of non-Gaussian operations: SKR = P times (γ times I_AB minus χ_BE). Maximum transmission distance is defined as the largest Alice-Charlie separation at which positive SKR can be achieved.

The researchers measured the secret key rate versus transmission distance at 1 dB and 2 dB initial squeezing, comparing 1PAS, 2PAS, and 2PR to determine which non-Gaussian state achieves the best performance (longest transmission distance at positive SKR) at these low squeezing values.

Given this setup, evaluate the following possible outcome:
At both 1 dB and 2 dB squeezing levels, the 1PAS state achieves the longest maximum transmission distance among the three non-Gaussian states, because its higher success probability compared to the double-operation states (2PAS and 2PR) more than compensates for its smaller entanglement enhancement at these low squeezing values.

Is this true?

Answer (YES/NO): NO